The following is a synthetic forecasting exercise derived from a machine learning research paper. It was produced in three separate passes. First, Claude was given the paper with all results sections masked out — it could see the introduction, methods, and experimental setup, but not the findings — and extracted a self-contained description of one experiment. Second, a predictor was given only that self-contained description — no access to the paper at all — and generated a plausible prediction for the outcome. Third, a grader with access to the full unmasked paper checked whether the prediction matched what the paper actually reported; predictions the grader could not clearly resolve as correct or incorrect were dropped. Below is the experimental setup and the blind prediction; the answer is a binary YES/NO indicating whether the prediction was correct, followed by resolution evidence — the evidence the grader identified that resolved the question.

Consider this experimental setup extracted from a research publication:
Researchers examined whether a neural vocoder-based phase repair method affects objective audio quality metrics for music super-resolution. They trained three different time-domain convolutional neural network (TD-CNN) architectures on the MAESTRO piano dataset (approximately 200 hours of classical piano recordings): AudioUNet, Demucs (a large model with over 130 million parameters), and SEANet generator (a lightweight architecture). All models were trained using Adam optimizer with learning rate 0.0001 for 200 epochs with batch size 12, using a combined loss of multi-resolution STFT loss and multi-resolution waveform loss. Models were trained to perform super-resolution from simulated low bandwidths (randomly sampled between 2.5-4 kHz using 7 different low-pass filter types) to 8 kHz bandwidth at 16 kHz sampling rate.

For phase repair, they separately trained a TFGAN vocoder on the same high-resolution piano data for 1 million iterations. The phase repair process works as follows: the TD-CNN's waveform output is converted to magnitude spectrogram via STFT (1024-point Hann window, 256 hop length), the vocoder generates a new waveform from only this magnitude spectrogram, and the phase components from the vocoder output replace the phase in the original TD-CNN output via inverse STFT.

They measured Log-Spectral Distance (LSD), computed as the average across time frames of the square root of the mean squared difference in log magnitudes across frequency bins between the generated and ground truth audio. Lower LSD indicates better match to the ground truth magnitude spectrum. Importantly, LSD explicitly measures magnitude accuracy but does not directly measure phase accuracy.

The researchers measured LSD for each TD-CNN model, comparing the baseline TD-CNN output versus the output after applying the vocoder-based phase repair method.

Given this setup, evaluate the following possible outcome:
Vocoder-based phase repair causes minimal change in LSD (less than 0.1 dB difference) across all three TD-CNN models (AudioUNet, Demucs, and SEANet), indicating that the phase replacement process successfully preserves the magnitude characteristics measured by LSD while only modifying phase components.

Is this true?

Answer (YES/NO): NO